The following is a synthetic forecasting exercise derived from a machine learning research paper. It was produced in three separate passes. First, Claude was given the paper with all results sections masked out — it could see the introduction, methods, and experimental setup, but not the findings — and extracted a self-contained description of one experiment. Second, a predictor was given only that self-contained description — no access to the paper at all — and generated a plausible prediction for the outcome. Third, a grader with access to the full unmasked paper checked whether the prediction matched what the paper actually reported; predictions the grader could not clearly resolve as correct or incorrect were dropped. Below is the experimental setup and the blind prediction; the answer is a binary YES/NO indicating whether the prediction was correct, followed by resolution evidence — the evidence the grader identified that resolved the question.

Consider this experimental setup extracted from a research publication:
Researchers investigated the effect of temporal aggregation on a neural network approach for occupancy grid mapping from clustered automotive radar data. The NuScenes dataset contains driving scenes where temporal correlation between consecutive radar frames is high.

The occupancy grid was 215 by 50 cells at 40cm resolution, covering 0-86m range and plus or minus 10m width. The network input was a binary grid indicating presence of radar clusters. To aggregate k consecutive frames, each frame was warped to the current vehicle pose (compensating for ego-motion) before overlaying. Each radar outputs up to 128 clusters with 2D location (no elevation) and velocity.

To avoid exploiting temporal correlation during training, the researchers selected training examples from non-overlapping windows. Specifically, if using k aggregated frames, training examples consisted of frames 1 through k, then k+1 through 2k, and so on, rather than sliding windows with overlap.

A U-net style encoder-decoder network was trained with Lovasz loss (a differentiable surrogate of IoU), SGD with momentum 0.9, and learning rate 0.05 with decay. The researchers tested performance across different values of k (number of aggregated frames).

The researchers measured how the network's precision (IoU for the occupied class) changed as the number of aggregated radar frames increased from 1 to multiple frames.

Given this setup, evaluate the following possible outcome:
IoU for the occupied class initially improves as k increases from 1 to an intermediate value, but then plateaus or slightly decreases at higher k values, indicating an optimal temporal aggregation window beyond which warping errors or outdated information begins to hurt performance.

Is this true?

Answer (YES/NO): YES